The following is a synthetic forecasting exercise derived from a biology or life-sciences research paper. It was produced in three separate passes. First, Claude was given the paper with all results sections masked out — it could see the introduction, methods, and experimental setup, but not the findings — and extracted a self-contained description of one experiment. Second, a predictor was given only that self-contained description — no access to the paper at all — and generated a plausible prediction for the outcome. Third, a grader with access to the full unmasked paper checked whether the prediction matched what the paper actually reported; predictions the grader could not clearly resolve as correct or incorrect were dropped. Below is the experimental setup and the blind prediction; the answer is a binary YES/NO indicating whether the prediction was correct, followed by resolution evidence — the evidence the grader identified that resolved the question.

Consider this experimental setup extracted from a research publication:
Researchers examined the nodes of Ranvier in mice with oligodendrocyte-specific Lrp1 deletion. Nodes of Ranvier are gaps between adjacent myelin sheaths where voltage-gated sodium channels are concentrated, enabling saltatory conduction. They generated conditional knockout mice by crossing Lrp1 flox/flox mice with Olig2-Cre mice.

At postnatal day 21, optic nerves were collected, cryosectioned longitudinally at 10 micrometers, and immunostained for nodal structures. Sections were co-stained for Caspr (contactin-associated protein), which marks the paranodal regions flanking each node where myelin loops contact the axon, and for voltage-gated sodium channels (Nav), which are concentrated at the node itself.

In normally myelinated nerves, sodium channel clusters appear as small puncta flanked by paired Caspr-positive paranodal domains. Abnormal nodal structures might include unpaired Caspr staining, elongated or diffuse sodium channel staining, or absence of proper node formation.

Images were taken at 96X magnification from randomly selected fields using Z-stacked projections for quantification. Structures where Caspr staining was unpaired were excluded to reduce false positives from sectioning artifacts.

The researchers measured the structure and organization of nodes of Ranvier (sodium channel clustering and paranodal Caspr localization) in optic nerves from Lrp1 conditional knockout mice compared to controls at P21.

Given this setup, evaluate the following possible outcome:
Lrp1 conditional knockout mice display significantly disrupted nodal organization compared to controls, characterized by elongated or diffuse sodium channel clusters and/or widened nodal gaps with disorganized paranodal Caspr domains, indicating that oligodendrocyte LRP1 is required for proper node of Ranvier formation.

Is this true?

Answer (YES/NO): YES